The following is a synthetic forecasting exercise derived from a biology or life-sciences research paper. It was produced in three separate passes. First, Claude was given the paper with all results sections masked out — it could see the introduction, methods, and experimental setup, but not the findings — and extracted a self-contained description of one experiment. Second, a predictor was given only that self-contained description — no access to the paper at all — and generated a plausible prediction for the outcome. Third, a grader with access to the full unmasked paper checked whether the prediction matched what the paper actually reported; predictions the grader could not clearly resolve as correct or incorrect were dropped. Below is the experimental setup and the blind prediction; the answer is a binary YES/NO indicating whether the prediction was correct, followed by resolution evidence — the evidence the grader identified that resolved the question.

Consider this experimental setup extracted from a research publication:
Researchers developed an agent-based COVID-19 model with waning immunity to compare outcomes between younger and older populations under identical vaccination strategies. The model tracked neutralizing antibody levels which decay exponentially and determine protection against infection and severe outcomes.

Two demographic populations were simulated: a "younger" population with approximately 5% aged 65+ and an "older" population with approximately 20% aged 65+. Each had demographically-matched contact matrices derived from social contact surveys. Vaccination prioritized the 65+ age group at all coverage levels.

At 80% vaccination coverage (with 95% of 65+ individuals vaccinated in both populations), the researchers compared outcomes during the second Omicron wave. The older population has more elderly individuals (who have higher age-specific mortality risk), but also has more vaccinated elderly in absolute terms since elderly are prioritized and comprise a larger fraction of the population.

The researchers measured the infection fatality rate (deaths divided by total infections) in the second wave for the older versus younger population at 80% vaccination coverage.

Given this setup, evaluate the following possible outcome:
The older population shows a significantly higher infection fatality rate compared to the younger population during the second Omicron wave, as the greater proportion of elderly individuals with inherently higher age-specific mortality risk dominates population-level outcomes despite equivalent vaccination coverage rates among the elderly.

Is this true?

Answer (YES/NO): YES